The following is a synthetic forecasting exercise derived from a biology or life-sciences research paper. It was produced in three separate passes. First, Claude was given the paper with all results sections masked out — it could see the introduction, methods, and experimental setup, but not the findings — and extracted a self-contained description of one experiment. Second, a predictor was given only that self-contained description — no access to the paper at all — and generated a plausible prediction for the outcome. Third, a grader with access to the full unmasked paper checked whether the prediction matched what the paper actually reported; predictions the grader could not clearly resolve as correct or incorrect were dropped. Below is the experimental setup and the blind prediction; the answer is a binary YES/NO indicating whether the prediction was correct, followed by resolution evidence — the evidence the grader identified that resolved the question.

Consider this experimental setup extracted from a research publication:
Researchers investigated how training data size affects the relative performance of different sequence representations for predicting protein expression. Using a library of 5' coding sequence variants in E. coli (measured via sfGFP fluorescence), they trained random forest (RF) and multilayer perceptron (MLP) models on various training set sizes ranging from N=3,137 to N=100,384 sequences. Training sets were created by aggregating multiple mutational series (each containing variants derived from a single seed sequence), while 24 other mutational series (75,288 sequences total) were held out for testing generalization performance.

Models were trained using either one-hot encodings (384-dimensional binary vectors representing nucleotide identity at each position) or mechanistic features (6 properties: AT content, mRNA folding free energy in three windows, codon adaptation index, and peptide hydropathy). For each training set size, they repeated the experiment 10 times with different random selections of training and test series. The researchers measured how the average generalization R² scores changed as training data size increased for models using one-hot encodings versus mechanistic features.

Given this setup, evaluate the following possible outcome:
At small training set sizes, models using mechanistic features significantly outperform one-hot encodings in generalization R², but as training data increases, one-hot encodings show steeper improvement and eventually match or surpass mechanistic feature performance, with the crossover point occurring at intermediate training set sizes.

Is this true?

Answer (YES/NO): NO